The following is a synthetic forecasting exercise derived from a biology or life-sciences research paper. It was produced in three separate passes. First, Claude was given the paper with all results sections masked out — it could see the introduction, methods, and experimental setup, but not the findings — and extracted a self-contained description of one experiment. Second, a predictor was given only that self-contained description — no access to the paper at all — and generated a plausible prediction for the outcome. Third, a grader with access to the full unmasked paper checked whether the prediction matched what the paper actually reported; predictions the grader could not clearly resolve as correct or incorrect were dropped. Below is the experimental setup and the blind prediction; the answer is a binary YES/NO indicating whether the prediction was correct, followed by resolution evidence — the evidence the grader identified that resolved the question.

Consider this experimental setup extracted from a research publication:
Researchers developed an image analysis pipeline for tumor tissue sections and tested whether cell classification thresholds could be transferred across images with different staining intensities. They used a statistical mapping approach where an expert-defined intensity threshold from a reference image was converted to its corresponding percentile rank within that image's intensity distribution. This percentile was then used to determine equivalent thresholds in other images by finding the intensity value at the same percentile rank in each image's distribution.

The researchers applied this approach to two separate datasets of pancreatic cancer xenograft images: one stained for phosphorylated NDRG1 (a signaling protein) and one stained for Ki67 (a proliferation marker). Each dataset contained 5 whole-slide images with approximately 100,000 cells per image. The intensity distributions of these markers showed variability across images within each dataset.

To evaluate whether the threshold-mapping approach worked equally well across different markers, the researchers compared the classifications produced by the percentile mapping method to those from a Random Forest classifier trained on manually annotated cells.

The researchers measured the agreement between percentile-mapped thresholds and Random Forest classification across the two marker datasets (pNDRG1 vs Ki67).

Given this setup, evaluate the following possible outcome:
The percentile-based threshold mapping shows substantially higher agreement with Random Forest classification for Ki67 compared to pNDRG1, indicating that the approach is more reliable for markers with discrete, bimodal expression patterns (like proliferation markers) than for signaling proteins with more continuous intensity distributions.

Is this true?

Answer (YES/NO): NO